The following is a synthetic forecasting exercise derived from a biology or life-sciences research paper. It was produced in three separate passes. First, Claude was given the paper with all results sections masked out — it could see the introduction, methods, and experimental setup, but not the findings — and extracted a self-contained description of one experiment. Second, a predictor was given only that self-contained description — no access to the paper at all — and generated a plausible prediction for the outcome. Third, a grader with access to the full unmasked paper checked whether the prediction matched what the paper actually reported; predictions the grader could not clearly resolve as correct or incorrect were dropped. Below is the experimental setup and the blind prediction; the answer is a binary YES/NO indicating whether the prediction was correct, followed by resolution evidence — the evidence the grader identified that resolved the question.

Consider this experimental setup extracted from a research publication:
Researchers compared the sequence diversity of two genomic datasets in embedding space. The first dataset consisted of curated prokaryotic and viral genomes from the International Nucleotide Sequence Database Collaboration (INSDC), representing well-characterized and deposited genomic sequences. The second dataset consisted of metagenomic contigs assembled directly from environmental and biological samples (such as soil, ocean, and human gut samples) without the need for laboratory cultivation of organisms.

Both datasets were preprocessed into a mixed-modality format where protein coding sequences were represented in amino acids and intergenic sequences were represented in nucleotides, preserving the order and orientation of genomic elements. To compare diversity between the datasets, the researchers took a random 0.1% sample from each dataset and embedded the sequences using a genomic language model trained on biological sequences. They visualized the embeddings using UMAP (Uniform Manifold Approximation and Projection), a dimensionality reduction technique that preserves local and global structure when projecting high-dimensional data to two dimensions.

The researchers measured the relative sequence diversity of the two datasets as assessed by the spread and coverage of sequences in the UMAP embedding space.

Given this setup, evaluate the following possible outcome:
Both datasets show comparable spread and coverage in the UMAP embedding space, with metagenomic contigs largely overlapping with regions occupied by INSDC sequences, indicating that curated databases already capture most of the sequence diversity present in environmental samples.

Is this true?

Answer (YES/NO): NO